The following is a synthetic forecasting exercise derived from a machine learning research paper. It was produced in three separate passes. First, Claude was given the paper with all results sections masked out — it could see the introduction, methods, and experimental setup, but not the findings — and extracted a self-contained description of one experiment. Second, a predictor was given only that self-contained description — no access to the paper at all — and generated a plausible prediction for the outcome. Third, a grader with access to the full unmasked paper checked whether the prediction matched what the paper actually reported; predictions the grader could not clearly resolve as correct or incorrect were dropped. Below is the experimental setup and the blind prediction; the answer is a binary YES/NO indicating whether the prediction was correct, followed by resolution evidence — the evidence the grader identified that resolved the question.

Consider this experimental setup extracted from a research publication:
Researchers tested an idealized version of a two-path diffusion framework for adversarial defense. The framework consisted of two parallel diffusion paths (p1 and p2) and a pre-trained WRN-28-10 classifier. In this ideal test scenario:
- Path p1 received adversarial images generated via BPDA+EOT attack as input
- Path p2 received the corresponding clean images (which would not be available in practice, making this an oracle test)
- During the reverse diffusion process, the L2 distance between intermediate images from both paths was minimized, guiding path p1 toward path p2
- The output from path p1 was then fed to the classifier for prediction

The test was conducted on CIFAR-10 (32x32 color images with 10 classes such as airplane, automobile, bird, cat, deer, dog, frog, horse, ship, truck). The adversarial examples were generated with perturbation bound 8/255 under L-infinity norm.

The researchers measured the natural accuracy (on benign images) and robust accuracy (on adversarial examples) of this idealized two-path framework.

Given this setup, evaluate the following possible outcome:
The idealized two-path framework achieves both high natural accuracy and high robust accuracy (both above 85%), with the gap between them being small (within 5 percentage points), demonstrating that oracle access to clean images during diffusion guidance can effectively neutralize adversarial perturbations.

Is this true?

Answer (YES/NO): YES